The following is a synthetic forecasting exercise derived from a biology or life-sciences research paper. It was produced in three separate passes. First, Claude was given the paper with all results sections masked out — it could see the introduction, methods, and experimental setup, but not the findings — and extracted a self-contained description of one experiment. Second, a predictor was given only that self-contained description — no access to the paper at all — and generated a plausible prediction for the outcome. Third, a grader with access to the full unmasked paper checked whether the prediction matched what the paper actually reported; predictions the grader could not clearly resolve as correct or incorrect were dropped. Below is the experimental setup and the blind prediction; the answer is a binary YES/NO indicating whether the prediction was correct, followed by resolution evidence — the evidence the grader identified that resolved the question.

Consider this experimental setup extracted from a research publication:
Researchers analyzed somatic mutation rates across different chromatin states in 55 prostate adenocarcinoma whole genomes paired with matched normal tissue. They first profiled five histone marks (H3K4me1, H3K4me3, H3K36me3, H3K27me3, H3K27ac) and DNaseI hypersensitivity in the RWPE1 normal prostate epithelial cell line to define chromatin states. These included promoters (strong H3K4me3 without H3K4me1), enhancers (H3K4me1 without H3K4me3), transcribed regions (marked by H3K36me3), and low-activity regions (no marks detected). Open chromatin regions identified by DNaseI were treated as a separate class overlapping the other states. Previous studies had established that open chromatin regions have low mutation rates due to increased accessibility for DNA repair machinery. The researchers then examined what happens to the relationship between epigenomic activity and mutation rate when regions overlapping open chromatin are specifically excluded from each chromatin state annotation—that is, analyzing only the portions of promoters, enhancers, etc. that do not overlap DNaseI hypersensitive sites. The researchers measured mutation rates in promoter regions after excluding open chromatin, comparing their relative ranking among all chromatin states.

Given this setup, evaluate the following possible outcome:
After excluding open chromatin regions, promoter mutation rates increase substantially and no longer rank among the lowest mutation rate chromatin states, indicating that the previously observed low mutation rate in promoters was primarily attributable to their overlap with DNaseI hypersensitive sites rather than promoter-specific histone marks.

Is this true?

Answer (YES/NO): YES